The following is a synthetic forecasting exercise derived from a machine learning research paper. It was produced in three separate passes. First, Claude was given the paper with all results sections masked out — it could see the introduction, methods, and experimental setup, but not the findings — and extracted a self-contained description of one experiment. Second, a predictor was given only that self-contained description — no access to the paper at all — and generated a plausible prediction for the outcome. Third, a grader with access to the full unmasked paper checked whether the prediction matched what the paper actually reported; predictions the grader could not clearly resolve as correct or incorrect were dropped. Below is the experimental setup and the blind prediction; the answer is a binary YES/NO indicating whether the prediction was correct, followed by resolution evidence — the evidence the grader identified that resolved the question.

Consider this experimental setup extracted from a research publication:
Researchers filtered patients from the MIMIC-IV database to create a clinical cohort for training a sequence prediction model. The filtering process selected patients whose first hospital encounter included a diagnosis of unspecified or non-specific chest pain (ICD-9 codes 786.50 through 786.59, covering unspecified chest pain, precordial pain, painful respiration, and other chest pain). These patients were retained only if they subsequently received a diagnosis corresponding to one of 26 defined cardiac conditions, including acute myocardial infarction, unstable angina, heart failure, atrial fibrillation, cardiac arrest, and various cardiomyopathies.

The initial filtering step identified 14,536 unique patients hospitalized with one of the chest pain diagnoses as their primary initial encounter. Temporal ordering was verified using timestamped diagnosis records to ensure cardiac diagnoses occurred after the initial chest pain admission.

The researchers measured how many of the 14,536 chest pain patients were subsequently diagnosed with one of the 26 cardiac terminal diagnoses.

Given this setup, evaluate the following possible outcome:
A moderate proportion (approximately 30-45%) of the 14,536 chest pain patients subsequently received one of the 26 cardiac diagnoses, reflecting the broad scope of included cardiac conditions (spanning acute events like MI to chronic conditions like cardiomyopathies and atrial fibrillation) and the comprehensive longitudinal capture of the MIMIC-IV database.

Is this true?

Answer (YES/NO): NO